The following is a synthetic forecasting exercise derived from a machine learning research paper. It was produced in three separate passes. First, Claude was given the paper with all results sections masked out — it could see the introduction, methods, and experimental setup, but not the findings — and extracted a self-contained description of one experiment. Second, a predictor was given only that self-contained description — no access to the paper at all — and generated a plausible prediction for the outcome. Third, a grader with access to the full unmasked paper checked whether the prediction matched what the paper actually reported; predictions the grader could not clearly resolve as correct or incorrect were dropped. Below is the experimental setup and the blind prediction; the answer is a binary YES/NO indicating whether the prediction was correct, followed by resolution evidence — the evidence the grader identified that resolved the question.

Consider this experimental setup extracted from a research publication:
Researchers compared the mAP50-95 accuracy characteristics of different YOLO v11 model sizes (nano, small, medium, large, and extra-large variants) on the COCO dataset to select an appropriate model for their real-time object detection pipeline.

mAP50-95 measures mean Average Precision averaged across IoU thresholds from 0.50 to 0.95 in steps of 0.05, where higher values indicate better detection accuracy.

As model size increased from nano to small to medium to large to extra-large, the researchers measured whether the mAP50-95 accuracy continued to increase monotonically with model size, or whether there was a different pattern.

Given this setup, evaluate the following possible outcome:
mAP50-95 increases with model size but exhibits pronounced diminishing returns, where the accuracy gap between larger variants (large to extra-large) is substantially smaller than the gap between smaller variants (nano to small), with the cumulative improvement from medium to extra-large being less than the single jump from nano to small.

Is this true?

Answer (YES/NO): NO